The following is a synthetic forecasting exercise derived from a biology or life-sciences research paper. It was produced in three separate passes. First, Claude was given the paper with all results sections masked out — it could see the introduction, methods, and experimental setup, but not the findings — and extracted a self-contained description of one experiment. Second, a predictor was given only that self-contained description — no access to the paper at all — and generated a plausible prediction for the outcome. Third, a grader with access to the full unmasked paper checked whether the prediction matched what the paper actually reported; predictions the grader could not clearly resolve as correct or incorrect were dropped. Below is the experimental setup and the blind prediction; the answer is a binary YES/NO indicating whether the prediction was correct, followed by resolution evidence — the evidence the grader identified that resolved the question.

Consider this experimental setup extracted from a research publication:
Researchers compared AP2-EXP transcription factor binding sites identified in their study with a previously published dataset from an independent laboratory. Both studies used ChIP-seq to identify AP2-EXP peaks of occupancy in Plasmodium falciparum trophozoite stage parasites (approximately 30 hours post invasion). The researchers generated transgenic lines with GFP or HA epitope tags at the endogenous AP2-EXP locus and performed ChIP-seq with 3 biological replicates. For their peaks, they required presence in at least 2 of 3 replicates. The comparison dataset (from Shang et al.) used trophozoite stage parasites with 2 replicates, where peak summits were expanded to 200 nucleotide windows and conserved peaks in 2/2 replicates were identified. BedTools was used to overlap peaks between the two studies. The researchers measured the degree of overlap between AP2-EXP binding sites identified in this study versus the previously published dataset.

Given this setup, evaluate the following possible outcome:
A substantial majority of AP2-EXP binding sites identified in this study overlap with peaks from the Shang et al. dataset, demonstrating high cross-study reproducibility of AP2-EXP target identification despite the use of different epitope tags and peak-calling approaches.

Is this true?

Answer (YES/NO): NO